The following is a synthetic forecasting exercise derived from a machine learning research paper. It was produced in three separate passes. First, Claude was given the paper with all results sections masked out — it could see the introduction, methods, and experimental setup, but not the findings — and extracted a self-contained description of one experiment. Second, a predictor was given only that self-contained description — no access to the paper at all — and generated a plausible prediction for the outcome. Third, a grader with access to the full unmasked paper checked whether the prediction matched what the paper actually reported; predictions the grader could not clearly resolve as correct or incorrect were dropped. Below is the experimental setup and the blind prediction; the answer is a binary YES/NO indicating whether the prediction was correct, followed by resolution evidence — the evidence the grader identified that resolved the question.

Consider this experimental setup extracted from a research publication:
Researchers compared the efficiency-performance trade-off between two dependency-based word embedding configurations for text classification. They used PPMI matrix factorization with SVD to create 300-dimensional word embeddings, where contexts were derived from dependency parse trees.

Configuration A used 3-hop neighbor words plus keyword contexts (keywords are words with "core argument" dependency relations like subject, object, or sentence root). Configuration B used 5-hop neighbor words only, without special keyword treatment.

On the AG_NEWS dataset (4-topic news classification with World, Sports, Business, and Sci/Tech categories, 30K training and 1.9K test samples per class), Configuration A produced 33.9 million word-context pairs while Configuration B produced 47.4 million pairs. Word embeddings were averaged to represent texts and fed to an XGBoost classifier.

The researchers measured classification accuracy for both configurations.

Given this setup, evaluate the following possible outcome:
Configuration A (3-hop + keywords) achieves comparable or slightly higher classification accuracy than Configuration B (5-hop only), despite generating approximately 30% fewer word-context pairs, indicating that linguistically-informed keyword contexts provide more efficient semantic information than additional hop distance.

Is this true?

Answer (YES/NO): YES